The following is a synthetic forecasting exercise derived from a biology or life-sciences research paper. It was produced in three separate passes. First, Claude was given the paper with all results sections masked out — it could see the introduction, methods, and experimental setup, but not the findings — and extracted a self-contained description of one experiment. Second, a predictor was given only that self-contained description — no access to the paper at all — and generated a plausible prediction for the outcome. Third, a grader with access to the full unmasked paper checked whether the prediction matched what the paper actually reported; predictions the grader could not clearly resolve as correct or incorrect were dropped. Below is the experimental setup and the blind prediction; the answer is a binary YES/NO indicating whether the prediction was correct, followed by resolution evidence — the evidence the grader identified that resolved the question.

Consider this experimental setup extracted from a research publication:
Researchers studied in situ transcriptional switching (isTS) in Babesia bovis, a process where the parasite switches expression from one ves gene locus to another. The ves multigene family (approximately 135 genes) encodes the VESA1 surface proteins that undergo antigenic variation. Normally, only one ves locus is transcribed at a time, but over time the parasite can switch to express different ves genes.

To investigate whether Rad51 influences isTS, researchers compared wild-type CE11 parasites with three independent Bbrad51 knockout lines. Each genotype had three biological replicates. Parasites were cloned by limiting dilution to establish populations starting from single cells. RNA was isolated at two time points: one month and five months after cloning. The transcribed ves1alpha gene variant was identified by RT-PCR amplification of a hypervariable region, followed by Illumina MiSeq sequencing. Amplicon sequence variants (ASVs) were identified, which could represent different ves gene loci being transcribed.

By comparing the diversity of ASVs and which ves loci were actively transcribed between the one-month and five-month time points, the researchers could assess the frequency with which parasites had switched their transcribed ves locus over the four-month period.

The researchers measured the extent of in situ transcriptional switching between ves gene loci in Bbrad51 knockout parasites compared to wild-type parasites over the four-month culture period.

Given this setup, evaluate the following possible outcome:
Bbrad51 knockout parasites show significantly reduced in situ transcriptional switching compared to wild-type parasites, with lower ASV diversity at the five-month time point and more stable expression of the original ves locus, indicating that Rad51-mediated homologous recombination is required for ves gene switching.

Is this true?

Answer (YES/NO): NO